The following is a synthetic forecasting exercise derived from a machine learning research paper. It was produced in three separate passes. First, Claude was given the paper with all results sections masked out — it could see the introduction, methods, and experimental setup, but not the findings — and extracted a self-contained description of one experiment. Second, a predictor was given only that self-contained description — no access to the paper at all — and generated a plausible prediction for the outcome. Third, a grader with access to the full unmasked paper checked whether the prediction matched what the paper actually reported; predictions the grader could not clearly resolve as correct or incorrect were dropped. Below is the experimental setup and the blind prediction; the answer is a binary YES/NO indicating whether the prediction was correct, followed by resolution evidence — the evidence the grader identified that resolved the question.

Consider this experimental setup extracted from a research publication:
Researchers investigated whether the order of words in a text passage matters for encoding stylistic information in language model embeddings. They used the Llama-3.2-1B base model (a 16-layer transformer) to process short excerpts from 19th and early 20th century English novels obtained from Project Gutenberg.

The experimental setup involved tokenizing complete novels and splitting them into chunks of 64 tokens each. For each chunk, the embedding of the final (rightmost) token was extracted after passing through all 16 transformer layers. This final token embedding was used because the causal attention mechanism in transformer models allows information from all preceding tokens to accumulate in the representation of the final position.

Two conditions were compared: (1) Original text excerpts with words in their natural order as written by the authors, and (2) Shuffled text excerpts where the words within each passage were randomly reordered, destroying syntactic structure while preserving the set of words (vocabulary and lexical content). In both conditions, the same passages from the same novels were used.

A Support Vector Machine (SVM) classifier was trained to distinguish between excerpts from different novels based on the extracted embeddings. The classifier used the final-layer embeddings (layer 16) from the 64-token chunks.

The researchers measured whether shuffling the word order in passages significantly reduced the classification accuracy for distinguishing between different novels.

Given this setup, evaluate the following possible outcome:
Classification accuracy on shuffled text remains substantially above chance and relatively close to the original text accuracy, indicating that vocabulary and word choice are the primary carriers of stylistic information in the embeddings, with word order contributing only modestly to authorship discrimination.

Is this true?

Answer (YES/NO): YES